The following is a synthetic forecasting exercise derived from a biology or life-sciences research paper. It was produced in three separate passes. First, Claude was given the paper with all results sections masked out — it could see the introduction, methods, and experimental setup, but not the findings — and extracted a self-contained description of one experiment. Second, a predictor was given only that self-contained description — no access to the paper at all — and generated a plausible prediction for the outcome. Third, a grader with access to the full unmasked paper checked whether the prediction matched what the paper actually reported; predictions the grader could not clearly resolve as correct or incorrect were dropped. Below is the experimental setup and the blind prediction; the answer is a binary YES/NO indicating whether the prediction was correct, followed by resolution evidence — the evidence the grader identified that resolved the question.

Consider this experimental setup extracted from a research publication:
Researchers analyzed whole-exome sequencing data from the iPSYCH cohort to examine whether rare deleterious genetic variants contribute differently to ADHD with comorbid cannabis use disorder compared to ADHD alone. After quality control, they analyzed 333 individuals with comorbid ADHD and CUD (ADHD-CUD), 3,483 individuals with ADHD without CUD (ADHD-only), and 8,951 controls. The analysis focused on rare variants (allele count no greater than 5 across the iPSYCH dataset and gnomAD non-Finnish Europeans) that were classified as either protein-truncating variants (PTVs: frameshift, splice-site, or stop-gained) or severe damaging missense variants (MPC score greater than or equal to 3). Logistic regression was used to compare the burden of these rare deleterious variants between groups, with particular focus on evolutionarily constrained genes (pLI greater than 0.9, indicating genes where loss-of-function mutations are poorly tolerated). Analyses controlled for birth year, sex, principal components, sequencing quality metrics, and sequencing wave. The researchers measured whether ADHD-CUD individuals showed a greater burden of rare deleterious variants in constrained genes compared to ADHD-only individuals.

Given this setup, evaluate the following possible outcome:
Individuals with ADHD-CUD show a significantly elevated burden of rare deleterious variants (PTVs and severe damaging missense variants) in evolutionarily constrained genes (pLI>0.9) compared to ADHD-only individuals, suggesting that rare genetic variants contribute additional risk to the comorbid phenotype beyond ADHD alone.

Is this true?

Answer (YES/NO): NO